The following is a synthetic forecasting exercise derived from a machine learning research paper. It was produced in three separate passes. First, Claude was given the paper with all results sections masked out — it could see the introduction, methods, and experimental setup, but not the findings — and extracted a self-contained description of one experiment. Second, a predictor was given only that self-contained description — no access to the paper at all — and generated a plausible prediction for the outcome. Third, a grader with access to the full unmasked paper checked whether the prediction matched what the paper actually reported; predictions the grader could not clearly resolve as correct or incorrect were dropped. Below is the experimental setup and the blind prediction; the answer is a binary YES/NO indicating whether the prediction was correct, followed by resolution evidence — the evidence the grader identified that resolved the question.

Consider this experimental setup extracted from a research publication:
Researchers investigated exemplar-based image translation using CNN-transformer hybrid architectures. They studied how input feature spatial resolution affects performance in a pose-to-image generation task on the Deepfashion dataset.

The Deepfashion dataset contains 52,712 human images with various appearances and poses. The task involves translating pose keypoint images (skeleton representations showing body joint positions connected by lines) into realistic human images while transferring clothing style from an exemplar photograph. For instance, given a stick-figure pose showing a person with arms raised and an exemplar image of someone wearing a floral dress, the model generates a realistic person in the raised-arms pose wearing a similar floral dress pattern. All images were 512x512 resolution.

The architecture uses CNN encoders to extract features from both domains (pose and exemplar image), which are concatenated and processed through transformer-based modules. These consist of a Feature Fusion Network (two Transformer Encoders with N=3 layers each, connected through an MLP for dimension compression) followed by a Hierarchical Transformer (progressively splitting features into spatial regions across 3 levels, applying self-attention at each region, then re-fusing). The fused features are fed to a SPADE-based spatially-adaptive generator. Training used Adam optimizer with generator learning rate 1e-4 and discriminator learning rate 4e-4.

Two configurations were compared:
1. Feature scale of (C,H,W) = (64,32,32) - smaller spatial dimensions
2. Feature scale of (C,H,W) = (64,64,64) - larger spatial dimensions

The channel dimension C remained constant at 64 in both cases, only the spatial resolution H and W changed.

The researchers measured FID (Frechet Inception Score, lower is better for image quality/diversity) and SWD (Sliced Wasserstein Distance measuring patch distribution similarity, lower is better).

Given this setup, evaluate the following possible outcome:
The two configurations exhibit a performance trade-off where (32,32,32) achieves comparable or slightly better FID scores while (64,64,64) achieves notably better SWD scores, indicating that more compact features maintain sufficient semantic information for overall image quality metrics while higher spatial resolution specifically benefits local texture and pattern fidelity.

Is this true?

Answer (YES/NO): NO